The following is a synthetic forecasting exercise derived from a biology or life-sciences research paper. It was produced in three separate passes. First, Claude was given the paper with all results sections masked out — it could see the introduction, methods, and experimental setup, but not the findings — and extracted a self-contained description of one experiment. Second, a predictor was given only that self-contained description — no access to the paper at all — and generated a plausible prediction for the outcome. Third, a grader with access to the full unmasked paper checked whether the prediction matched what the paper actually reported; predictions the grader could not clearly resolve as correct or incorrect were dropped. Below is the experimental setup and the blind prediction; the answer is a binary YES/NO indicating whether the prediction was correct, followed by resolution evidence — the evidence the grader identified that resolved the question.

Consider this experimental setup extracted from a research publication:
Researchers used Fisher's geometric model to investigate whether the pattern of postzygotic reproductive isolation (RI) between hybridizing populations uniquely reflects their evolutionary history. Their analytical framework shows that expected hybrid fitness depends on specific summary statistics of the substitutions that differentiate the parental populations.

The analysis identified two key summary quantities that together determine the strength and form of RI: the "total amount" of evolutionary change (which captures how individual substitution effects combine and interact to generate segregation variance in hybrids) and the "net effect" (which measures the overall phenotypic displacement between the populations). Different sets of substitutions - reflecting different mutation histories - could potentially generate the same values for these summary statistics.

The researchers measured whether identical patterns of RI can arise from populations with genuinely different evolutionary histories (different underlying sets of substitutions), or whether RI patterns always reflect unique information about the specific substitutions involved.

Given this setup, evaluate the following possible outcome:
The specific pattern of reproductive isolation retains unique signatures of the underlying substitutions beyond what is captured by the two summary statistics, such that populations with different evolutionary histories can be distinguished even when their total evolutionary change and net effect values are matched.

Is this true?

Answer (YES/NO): NO